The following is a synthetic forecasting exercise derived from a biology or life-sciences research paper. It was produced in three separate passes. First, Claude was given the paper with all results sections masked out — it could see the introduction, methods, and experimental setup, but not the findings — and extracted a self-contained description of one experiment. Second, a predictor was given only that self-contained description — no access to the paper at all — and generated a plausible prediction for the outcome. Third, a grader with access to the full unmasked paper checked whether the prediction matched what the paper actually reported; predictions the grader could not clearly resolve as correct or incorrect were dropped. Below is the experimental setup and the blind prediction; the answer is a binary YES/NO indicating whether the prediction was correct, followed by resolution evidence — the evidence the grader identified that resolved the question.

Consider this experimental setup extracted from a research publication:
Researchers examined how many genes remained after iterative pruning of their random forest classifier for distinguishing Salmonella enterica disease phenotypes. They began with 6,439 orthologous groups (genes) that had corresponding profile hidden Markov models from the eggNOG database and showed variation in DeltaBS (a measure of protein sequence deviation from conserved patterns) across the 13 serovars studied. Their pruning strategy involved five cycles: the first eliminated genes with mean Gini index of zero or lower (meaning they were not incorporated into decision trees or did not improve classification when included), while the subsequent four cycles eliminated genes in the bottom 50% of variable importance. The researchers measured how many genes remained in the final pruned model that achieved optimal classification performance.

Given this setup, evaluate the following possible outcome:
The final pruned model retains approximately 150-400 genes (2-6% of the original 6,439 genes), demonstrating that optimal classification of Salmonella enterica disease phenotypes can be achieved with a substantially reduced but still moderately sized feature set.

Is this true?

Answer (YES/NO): YES